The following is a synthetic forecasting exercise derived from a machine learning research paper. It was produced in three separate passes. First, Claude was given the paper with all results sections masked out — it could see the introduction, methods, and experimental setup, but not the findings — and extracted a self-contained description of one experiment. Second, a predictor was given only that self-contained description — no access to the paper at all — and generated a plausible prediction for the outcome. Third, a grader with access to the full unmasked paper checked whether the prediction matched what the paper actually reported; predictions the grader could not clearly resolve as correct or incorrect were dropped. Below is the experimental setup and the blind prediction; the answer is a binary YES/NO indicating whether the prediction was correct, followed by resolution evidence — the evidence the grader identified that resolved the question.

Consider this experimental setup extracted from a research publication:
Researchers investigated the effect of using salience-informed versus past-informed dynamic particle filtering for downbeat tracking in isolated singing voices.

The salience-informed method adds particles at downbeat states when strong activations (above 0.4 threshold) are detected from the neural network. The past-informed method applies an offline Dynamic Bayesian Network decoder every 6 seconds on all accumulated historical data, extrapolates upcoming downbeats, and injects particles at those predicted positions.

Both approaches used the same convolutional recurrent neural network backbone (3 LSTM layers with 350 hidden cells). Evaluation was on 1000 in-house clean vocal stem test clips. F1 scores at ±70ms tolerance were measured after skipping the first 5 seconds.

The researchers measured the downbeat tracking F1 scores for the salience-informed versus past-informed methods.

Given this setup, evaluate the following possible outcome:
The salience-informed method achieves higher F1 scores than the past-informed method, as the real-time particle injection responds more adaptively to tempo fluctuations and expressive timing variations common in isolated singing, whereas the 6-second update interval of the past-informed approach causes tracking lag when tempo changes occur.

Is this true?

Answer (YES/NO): YES